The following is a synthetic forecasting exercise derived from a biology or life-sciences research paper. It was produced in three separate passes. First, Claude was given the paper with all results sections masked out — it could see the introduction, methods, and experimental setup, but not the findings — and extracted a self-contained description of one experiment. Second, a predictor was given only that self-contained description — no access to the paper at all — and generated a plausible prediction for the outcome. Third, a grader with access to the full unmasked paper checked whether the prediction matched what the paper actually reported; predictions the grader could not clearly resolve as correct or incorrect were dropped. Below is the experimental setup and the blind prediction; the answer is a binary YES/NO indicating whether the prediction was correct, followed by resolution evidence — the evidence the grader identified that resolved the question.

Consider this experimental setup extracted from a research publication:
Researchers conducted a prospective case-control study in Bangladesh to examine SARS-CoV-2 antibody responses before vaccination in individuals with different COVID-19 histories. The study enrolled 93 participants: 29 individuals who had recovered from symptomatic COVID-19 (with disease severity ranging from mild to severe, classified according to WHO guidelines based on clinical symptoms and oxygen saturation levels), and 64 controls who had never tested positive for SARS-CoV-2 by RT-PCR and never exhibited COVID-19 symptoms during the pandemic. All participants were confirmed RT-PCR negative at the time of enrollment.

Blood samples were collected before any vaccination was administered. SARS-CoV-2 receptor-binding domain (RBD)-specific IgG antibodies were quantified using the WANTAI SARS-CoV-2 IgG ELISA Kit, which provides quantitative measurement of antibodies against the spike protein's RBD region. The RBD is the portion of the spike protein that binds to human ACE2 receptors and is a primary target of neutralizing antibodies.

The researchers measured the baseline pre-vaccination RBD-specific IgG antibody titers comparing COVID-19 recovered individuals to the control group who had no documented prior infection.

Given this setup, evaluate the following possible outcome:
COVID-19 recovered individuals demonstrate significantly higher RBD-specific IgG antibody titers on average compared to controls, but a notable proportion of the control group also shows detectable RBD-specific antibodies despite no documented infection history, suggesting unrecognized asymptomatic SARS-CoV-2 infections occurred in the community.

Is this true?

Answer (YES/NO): YES